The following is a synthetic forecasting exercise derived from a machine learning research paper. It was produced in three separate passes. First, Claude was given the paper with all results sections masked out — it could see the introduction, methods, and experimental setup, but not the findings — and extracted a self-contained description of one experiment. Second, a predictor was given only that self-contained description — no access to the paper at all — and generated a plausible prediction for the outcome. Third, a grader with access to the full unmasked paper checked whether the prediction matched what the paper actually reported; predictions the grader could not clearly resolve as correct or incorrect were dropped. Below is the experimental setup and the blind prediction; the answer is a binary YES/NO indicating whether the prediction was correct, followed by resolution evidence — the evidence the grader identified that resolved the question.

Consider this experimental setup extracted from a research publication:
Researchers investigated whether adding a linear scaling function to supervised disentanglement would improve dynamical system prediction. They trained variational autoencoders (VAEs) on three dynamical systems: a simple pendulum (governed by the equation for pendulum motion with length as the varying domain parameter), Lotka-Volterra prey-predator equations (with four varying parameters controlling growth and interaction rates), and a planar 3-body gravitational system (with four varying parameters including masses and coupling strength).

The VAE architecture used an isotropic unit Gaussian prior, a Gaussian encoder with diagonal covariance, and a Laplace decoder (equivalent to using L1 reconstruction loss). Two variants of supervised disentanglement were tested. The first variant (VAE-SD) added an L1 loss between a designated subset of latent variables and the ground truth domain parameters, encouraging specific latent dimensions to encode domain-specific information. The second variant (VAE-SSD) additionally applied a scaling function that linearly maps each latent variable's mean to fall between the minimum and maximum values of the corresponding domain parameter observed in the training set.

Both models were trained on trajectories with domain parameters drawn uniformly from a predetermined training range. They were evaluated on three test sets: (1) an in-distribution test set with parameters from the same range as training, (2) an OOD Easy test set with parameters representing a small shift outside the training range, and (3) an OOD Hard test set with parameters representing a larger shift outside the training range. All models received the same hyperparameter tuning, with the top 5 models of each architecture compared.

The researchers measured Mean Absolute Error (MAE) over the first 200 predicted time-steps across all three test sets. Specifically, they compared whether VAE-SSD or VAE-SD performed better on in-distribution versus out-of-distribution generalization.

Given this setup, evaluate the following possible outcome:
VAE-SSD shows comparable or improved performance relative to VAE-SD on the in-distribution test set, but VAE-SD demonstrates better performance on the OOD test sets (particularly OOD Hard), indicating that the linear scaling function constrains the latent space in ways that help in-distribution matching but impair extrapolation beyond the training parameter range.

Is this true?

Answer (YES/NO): YES